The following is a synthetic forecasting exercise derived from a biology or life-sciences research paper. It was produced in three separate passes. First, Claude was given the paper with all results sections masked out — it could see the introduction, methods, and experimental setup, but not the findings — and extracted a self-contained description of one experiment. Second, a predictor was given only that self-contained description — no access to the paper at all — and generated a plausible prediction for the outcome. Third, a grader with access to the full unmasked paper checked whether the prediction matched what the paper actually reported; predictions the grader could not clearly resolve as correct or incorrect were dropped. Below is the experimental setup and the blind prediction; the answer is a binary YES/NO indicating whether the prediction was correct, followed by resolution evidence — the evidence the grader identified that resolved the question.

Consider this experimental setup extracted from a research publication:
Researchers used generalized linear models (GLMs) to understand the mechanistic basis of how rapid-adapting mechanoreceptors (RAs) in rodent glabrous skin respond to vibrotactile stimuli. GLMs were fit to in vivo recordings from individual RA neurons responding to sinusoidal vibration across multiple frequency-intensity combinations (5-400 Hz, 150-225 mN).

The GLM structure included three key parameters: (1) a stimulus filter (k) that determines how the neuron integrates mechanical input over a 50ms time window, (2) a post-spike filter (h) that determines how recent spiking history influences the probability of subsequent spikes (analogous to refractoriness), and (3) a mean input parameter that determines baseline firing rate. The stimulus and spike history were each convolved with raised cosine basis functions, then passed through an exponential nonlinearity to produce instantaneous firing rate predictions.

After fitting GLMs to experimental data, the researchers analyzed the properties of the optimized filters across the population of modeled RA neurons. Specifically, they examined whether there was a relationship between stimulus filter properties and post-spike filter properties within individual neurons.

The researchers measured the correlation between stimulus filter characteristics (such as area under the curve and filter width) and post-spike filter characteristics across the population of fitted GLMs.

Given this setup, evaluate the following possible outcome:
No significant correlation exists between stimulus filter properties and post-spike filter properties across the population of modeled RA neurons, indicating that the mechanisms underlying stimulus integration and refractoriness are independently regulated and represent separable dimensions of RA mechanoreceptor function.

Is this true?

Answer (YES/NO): YES